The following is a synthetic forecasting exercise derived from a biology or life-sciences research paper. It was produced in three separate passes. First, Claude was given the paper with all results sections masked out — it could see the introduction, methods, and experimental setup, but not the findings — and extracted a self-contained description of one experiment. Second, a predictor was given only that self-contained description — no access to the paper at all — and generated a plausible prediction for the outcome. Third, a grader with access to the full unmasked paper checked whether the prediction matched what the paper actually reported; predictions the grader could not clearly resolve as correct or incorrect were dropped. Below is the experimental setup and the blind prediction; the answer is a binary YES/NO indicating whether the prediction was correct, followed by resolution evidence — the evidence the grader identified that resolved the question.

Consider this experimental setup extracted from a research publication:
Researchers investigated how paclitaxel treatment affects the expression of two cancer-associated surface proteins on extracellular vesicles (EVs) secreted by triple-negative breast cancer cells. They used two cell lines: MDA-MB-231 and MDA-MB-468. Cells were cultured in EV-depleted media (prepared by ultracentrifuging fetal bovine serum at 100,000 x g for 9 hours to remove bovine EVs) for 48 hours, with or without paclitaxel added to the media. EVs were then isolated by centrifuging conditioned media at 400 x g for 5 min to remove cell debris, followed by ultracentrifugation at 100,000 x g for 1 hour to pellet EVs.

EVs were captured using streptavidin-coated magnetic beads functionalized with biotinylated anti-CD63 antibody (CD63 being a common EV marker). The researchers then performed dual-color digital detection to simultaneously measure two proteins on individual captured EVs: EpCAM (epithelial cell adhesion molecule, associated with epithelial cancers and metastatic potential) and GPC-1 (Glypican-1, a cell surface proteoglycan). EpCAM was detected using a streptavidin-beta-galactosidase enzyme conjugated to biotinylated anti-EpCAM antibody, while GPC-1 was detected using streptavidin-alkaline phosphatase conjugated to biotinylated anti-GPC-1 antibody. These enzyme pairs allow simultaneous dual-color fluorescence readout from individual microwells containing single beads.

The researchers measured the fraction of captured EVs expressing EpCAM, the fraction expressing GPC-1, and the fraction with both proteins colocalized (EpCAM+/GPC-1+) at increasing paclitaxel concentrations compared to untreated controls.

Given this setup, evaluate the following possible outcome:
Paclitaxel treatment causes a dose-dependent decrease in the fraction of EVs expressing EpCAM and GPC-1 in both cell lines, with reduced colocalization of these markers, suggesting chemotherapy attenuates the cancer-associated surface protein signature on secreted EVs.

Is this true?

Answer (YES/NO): NO